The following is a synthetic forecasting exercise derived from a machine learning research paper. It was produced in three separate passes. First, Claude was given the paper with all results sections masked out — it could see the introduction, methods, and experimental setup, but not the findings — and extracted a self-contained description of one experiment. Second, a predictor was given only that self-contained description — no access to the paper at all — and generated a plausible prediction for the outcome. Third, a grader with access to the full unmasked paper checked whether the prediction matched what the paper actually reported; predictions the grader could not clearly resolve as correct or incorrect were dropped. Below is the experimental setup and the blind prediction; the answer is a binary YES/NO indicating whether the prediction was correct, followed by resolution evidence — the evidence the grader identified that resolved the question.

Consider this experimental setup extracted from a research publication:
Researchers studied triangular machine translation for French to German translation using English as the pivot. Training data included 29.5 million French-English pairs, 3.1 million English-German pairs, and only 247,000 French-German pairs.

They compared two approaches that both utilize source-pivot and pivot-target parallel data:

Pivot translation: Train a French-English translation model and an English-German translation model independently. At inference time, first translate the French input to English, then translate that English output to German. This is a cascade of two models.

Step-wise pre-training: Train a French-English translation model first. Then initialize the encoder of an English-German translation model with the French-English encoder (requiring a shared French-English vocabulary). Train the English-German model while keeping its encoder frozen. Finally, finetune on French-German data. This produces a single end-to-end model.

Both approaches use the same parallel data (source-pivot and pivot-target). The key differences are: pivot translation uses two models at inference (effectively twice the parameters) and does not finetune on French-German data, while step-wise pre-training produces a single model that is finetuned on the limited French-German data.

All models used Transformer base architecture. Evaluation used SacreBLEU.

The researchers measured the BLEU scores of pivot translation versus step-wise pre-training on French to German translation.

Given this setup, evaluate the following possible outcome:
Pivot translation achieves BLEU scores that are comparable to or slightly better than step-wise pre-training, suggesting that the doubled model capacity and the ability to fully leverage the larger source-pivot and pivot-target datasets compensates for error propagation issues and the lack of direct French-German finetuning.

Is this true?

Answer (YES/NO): YES